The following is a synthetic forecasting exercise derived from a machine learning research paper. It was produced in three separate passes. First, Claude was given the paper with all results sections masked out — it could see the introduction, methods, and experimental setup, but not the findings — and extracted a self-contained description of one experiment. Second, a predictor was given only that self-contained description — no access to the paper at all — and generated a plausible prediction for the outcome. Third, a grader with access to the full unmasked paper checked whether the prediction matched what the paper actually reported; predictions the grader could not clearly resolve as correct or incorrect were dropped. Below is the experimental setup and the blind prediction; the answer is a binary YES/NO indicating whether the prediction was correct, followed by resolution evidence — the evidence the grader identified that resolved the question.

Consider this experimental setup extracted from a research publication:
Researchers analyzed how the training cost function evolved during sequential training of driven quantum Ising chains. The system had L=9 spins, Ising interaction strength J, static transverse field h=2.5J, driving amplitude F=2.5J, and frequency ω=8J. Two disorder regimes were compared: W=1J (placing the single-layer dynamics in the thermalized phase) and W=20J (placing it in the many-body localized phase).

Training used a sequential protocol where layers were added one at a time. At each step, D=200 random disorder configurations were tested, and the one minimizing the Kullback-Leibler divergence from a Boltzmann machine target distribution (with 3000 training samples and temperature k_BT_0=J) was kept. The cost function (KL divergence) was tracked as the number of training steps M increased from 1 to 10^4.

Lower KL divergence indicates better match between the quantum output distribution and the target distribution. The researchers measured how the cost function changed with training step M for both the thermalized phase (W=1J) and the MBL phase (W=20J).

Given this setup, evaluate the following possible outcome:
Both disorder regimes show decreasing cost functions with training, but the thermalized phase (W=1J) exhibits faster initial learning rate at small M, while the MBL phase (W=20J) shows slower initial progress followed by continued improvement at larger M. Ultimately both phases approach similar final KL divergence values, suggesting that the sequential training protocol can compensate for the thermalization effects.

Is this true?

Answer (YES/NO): NO